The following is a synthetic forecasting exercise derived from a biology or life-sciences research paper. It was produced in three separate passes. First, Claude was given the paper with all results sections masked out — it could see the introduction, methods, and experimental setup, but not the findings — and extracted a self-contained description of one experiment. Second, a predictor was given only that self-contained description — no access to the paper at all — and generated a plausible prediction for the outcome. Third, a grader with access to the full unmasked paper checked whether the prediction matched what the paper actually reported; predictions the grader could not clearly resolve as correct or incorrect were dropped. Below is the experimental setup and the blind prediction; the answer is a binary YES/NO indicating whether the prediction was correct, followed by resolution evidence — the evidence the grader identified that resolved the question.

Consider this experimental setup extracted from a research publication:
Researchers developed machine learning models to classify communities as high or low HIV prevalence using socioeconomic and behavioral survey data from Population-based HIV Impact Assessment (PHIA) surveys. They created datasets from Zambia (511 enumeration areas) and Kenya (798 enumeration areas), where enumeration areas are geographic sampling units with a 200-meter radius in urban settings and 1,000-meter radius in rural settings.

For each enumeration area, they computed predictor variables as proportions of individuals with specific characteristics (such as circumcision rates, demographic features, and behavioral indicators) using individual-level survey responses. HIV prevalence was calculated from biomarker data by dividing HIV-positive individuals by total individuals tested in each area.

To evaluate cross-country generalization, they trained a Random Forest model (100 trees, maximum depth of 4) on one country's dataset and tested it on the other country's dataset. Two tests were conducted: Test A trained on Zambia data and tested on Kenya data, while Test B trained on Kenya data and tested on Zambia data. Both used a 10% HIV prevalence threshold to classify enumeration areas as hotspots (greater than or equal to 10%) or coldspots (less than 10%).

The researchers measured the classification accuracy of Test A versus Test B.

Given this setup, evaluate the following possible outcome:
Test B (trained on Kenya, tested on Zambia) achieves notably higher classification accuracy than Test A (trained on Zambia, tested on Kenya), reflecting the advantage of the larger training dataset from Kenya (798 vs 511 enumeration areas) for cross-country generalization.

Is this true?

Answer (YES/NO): NO